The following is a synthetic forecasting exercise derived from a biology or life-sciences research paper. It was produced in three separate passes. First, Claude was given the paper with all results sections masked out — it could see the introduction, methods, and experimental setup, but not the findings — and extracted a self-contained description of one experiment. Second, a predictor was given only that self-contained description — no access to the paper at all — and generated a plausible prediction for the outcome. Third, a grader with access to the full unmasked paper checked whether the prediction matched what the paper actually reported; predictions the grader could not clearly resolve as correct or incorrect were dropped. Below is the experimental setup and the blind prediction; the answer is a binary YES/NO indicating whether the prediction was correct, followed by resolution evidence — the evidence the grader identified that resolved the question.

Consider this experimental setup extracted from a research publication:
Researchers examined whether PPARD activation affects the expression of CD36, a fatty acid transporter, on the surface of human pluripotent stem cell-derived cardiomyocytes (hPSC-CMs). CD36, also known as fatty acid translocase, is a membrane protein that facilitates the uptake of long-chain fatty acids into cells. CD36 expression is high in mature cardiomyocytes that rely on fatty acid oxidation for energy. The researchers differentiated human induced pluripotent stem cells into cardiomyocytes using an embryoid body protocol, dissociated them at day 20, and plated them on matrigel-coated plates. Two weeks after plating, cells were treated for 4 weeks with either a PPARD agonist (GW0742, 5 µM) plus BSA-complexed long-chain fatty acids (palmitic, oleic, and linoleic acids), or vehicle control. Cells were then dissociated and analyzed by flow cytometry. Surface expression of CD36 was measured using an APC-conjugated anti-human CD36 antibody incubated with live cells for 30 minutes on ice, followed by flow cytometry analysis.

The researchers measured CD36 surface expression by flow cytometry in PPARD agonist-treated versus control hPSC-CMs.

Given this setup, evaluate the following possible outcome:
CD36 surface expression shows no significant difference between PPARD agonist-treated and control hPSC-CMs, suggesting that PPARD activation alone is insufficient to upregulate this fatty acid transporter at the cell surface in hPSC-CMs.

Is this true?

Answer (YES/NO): NO